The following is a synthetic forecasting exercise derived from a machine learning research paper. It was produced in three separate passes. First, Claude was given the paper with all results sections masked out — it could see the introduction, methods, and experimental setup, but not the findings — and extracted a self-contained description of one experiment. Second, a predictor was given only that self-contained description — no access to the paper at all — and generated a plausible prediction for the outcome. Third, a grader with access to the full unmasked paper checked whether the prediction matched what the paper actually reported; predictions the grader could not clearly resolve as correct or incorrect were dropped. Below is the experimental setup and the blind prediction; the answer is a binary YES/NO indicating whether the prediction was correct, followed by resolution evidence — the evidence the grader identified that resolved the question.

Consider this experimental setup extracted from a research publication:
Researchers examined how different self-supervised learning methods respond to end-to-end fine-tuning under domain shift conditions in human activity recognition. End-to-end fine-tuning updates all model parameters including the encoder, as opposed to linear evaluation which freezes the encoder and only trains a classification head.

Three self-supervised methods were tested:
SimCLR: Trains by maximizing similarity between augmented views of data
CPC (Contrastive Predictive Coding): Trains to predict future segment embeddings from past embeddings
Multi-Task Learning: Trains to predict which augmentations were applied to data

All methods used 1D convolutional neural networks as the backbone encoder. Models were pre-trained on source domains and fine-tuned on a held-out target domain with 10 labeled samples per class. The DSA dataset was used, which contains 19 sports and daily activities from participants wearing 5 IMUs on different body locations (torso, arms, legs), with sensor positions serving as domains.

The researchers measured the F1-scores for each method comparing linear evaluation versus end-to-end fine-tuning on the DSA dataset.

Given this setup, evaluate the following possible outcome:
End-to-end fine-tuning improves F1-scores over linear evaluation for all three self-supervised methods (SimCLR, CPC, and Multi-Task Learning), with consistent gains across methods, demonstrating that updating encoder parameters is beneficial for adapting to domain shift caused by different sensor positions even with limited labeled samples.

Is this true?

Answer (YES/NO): NO